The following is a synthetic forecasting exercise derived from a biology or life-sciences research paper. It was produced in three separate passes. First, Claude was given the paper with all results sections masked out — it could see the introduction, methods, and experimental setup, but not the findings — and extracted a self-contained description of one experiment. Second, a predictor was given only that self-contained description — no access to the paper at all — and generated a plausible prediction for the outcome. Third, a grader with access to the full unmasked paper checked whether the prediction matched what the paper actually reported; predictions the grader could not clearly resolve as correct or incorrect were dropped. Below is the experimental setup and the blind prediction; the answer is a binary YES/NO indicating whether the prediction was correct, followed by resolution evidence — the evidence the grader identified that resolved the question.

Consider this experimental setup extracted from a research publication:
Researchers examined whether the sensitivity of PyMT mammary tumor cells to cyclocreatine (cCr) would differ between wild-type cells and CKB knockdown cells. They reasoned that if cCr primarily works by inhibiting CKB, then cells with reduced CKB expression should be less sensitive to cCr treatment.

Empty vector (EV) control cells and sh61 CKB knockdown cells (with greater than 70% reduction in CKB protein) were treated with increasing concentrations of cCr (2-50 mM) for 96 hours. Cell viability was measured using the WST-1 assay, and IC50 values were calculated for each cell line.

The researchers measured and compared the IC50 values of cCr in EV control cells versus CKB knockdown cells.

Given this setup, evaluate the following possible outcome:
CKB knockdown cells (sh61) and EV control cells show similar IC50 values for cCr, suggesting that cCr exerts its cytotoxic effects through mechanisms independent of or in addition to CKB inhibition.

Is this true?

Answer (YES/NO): YES